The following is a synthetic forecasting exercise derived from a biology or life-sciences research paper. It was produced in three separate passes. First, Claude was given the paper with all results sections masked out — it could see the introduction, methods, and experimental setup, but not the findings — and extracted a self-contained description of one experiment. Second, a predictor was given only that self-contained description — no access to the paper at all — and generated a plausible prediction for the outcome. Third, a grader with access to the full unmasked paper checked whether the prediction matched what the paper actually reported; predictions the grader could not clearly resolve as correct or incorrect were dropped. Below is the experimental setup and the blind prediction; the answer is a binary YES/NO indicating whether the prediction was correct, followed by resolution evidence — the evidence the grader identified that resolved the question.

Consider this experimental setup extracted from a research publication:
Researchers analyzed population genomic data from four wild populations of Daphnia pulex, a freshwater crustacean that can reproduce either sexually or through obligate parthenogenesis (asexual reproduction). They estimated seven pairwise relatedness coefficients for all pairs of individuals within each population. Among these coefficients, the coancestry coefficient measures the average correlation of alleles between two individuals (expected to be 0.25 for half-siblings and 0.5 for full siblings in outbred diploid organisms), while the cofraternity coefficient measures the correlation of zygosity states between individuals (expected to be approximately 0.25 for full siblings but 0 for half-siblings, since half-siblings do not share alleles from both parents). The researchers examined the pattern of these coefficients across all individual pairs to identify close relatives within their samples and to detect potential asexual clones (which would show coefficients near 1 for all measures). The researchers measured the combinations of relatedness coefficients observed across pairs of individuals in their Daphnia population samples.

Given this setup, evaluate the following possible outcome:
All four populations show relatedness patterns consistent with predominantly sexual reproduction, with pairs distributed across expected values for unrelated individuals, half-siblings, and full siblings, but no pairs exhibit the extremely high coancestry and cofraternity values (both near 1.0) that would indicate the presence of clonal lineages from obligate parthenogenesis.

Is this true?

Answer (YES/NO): NO